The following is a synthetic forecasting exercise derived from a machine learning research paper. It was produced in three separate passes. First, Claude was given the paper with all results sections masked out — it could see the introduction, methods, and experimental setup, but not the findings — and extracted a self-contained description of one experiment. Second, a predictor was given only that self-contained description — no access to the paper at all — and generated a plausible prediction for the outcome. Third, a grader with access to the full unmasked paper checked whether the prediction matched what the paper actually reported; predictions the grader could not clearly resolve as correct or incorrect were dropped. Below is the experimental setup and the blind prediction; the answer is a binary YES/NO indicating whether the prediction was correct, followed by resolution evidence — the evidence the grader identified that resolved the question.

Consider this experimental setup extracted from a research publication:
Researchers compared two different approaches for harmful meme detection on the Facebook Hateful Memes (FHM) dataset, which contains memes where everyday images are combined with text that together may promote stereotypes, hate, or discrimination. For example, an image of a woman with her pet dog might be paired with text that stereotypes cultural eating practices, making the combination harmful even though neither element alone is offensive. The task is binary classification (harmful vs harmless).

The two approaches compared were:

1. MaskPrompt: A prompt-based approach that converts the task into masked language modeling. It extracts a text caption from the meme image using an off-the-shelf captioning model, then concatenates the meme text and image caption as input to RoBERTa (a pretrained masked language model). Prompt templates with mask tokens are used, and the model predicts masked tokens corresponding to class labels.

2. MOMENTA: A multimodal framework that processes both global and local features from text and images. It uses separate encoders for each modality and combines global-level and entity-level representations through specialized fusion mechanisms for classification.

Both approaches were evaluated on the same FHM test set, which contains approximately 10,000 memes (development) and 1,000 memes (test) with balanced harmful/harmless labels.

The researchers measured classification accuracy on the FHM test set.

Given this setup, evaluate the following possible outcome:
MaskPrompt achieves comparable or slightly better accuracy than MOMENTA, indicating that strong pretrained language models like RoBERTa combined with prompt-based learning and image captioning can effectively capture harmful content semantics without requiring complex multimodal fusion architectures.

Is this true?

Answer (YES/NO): NO